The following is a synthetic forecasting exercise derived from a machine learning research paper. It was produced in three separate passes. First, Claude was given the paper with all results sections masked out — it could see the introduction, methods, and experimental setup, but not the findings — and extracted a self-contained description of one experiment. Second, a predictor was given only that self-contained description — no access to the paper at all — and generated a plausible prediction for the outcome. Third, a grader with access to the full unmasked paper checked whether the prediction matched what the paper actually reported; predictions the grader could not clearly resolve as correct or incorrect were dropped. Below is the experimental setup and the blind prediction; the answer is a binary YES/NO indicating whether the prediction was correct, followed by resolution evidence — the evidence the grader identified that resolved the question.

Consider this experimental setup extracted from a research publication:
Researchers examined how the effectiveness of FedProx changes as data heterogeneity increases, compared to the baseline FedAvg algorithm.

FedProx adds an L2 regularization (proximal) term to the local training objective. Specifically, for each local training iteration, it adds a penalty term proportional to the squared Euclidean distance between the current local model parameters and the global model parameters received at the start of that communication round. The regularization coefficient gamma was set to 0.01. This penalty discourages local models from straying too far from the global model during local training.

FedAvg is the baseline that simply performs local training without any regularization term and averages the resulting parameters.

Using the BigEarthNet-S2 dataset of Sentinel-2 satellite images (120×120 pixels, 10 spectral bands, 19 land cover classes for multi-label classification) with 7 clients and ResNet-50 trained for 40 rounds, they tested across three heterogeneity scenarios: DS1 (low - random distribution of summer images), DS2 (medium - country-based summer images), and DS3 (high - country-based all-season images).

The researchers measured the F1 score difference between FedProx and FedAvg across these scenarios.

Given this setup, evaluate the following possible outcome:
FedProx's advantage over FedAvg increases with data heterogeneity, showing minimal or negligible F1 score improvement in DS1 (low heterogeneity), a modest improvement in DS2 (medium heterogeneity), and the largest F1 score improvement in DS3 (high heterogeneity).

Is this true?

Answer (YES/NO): YES